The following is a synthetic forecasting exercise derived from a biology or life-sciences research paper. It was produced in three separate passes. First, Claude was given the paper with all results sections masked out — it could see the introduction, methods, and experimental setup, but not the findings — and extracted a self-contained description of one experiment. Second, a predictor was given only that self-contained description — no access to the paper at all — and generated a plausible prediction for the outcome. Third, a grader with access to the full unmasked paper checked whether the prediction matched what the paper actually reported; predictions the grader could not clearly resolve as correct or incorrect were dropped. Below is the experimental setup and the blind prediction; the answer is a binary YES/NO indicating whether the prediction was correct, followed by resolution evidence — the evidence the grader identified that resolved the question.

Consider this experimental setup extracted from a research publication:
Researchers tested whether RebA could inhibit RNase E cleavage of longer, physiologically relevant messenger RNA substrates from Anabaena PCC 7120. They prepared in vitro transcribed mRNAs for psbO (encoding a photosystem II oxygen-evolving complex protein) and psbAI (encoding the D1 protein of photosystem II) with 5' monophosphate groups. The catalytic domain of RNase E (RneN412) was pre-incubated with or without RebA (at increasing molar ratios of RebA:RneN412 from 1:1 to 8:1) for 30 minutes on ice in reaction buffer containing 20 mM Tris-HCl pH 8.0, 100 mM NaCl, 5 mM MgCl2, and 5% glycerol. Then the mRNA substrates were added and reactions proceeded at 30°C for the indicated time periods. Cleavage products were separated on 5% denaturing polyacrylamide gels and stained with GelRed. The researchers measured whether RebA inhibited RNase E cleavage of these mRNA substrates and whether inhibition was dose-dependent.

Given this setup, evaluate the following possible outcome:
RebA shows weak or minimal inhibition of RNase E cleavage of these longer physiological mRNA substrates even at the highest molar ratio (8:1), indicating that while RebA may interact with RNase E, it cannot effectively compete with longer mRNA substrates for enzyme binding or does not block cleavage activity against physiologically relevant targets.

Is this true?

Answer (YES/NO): NO